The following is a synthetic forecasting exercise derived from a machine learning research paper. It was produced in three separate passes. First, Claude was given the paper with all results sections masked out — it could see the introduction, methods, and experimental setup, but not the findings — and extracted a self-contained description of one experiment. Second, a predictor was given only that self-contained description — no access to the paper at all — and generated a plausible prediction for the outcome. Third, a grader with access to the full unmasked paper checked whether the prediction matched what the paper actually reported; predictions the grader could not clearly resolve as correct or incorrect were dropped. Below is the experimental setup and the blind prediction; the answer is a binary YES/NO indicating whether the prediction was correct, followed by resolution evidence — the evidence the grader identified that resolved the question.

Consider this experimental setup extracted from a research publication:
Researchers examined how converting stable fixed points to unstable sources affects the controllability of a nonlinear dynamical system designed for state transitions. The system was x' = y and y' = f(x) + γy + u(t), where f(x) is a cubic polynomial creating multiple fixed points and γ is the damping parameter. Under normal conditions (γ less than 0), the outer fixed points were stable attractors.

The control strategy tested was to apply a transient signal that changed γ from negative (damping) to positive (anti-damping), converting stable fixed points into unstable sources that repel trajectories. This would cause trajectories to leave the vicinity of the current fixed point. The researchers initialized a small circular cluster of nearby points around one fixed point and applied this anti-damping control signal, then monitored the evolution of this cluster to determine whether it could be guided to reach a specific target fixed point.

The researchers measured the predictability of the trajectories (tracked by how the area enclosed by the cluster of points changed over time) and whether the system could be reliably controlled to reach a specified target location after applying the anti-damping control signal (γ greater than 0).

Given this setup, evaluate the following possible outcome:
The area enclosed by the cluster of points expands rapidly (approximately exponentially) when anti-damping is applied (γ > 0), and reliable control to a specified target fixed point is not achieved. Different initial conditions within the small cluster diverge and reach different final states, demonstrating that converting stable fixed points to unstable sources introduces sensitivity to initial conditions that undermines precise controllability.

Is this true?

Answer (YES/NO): YES